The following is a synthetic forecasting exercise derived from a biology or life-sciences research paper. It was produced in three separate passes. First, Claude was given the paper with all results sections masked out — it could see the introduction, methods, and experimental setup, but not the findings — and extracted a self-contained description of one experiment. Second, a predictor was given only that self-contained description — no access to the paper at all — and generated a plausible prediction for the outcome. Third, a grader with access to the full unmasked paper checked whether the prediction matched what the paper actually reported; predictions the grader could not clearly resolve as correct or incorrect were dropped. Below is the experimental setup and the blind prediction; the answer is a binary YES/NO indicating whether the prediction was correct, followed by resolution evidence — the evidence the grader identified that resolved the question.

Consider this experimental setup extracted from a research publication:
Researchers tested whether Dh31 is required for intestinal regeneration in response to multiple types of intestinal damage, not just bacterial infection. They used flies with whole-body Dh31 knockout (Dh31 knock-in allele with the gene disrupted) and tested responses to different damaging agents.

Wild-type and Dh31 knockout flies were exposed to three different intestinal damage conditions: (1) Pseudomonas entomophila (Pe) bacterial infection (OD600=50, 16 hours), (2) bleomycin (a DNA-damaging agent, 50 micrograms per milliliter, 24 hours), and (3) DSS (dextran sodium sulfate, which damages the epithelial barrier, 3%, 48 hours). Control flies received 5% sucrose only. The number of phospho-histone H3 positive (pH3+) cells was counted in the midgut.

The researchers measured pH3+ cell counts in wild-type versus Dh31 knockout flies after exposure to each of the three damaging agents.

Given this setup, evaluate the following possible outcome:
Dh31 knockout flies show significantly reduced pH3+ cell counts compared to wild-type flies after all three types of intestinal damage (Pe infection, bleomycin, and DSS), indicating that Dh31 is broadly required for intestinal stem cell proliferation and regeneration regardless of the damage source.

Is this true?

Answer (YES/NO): YES